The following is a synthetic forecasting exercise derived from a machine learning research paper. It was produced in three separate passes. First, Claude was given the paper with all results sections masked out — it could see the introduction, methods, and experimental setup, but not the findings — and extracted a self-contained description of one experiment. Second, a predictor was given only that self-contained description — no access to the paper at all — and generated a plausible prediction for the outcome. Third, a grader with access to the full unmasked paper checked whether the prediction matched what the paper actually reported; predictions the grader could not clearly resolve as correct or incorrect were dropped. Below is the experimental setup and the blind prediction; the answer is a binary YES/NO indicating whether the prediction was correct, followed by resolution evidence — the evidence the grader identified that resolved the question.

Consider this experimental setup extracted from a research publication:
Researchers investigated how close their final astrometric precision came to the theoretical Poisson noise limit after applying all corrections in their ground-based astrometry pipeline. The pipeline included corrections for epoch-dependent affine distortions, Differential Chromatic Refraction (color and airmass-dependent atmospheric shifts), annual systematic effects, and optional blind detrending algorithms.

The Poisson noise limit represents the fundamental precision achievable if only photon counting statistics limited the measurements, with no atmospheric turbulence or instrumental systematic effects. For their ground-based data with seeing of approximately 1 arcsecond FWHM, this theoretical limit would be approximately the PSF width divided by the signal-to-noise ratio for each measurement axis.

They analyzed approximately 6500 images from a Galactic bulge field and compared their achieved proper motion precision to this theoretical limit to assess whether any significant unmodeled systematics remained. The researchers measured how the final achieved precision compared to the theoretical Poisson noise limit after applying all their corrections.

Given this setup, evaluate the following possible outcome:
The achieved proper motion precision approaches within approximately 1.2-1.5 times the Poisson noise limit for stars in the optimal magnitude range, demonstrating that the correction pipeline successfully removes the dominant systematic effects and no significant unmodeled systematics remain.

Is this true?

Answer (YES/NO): NO